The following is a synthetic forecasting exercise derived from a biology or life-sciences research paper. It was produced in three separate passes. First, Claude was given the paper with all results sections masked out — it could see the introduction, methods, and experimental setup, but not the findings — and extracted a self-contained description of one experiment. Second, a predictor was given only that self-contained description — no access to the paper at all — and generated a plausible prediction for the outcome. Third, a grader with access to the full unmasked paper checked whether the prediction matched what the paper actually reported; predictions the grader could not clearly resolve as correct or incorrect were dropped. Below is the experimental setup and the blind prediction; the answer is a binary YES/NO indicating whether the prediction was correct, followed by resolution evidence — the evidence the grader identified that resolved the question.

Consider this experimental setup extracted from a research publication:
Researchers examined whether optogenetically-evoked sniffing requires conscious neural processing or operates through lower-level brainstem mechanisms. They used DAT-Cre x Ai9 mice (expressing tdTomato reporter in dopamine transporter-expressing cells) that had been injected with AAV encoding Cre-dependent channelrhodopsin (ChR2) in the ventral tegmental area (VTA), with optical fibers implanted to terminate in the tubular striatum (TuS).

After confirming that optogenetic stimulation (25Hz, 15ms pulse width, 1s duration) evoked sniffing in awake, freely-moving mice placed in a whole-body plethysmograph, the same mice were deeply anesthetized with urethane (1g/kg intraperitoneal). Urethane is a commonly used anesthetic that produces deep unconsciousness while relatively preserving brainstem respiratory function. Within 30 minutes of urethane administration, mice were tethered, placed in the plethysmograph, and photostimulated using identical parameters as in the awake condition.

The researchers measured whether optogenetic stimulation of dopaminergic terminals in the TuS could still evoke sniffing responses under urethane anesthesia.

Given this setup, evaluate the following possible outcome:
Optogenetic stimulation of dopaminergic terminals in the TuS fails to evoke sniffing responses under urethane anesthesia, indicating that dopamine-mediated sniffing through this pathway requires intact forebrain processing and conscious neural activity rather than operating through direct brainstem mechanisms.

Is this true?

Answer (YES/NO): YES